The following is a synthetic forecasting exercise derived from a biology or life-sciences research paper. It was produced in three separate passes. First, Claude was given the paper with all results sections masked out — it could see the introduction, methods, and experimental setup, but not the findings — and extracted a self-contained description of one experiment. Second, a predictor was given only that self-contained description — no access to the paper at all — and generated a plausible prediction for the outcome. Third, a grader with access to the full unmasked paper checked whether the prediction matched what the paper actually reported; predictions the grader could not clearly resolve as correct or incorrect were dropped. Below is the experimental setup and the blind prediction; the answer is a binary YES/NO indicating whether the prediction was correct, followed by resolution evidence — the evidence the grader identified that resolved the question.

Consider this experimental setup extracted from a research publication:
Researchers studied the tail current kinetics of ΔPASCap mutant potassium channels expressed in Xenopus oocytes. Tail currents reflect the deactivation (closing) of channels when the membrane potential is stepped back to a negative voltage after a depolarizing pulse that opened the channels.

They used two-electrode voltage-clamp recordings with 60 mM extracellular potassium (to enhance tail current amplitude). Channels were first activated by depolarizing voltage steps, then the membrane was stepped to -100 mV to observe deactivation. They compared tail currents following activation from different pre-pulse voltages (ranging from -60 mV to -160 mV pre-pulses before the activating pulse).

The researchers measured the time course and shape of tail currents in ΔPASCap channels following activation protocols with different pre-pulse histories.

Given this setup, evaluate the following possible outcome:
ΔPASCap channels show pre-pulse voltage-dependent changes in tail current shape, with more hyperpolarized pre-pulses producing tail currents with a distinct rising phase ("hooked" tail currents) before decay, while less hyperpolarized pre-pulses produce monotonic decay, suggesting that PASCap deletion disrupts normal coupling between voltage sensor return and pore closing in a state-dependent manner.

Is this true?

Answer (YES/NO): NO